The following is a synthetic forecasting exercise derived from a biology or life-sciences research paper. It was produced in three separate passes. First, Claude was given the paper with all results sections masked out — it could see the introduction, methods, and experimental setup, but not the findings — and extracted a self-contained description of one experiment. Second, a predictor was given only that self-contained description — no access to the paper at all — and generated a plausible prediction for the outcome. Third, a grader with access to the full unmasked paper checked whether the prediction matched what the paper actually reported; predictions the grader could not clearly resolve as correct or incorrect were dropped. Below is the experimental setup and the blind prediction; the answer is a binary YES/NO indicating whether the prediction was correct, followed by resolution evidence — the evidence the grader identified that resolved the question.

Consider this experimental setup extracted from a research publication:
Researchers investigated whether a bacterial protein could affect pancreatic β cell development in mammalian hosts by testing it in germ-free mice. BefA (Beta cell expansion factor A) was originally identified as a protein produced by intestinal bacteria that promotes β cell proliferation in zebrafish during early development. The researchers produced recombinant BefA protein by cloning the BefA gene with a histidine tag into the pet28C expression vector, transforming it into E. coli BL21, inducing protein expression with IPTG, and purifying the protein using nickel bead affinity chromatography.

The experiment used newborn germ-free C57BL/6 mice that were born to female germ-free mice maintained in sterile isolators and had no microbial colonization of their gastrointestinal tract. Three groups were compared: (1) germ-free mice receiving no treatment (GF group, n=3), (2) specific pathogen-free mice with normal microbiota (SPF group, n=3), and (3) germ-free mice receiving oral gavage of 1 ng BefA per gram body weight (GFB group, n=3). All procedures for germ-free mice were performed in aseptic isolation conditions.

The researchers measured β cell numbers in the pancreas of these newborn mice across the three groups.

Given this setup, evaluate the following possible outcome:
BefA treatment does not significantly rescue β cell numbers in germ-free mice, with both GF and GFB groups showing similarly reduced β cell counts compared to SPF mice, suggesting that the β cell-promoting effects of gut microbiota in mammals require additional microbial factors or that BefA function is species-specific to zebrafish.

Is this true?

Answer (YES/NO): NO